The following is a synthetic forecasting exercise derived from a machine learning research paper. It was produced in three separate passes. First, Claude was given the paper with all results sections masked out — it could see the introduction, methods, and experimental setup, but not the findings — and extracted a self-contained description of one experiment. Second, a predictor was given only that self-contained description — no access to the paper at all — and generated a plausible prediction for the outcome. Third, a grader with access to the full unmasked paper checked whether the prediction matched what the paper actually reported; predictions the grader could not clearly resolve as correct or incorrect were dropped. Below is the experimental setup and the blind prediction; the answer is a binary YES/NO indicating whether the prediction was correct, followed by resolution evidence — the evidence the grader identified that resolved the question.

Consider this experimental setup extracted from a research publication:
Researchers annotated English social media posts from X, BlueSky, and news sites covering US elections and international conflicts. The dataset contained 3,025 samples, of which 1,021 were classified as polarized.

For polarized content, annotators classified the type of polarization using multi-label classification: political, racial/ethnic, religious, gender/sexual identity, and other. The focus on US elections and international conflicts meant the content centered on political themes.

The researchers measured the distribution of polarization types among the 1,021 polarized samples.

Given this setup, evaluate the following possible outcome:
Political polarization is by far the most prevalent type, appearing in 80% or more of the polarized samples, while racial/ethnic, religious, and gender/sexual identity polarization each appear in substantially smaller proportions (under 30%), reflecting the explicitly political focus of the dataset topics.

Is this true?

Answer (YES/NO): YES